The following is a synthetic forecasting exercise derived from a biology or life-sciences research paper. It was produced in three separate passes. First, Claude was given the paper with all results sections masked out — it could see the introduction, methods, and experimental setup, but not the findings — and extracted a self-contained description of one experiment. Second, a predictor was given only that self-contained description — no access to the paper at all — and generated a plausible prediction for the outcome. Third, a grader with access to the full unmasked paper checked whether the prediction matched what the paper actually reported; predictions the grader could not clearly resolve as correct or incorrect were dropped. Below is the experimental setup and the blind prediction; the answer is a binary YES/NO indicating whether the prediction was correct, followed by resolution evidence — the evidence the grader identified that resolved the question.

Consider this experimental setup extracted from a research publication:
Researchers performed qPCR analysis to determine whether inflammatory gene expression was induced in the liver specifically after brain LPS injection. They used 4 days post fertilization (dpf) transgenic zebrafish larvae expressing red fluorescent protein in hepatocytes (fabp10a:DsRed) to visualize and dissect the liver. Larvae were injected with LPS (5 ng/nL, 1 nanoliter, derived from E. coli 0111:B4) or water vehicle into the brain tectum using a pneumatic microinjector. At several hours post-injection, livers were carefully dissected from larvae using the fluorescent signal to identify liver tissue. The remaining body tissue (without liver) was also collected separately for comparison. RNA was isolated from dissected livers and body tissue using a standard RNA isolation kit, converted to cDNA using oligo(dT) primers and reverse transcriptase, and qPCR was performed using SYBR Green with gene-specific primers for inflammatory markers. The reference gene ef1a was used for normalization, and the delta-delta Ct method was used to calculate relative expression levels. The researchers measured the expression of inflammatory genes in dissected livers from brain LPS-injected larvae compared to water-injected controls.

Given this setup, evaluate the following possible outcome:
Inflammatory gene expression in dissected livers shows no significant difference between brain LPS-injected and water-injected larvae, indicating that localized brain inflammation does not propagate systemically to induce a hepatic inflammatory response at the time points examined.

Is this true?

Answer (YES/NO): NO